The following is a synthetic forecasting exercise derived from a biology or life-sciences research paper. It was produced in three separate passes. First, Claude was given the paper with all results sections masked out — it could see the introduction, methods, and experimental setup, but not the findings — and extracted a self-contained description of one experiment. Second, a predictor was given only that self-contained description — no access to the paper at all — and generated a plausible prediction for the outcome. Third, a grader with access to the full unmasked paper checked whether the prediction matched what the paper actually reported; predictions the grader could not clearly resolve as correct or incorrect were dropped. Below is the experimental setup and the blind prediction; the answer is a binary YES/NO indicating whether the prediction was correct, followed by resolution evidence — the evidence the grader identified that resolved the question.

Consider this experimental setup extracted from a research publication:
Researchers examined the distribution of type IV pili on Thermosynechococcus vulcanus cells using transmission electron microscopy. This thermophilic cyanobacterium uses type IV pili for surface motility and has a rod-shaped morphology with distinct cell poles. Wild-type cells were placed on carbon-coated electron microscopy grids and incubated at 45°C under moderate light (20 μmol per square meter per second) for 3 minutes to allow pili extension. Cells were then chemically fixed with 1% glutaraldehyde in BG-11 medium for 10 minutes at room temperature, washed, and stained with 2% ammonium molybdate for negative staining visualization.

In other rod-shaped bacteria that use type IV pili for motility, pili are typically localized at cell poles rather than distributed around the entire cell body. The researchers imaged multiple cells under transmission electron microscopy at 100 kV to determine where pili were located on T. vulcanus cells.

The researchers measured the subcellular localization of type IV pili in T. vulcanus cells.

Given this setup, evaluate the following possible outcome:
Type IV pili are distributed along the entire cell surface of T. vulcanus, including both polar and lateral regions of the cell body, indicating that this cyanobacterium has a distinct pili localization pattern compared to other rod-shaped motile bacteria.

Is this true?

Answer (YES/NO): NO